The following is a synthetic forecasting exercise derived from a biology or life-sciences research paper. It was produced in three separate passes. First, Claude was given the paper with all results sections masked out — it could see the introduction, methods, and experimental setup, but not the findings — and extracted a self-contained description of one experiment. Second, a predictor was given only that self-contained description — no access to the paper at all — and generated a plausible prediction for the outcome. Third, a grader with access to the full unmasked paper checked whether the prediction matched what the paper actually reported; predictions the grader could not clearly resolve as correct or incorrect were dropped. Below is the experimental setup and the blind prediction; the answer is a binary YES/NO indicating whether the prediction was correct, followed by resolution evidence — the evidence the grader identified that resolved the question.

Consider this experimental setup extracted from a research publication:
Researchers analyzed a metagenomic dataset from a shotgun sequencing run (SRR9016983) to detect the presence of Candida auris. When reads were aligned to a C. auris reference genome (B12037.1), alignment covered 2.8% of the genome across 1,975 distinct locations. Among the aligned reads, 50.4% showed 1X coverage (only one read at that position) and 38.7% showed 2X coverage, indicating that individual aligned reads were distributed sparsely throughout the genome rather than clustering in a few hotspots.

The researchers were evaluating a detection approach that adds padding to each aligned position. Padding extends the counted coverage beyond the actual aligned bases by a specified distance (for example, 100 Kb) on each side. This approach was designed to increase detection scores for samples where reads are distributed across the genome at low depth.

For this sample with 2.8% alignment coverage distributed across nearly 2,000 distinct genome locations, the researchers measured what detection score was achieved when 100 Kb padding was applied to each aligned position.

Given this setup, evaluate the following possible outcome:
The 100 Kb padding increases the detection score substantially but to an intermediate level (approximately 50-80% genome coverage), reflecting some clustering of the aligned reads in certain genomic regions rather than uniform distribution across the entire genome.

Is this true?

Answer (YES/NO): NO